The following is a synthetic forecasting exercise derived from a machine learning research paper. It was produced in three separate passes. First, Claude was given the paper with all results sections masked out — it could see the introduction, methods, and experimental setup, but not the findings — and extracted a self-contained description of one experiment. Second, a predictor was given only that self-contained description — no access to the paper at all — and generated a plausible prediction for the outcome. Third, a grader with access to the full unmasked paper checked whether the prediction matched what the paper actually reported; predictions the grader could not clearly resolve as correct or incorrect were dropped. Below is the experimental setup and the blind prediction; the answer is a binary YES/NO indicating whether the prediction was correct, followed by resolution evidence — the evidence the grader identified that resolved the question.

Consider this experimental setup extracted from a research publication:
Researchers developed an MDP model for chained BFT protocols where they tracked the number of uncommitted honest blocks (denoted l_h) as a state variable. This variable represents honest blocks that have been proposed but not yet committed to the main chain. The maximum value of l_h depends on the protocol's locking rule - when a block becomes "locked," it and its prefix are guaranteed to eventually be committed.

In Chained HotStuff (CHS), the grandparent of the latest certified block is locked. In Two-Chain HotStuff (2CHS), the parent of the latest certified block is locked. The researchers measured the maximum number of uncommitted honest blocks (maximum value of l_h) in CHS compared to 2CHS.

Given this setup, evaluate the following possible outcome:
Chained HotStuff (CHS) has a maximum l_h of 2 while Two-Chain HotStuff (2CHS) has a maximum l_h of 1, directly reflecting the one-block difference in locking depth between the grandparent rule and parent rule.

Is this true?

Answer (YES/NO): YES